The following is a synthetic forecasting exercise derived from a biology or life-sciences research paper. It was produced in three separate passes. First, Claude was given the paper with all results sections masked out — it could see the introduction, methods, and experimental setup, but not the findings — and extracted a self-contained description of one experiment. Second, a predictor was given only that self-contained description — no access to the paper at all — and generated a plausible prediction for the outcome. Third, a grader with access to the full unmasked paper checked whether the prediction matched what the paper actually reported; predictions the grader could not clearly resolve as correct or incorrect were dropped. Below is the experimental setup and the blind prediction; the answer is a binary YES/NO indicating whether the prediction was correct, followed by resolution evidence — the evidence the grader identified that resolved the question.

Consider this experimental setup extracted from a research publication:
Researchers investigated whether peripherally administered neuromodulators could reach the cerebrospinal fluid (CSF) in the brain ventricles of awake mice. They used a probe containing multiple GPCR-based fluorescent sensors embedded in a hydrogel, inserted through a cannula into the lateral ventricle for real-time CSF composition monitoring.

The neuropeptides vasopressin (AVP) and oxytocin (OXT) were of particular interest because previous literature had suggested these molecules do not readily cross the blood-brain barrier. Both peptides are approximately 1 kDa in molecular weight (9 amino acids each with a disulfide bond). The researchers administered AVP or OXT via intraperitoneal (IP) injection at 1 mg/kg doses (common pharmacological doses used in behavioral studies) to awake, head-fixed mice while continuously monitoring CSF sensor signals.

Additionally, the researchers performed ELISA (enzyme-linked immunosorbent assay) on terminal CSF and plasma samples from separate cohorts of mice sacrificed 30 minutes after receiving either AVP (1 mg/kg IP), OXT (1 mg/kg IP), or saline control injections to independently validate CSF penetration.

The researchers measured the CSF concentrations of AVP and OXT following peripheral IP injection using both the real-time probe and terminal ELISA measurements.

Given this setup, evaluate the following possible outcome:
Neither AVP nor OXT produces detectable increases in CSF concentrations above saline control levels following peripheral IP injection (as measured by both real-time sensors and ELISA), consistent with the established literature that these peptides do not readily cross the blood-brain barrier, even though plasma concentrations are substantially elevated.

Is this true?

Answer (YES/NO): NO